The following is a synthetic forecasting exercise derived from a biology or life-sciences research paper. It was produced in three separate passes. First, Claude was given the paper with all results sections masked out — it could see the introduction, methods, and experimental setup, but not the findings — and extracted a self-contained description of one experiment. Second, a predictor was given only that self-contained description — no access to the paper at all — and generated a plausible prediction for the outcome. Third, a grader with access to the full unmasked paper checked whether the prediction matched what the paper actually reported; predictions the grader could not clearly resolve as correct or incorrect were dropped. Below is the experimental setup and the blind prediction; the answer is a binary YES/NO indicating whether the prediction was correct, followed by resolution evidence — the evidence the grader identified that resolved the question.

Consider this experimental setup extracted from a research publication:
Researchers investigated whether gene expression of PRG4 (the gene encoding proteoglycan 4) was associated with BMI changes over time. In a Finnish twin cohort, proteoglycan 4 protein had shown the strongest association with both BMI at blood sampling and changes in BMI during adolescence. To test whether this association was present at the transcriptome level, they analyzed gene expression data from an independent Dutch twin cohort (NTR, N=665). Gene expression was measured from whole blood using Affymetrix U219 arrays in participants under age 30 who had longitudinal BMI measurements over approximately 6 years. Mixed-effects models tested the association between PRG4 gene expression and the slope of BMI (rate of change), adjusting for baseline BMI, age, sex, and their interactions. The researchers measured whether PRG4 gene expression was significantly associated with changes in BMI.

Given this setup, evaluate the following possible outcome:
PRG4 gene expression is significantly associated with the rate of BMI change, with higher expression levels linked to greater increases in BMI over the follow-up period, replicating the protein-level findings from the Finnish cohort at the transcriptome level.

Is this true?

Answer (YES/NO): YES